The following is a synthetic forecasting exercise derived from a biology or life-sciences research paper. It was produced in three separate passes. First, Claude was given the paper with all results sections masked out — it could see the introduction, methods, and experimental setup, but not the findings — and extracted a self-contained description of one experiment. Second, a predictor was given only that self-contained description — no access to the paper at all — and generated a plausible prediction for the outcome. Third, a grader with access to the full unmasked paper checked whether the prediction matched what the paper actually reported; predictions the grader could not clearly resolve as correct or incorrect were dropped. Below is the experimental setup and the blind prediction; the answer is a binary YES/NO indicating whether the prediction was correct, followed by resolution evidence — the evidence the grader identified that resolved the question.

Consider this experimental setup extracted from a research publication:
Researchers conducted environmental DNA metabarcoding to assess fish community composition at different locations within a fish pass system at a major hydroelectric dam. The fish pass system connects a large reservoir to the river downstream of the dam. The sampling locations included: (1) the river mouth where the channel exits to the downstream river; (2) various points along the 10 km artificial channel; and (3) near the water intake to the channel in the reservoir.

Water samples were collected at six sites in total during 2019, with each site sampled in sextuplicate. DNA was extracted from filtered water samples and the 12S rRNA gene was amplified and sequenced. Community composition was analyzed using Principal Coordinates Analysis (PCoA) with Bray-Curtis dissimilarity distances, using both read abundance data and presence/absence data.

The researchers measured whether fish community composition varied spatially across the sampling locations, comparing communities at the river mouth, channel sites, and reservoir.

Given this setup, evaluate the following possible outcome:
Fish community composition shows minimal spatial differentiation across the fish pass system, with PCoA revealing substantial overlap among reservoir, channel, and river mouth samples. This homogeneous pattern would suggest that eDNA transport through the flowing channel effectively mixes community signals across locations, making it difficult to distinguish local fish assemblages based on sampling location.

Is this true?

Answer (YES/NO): NO